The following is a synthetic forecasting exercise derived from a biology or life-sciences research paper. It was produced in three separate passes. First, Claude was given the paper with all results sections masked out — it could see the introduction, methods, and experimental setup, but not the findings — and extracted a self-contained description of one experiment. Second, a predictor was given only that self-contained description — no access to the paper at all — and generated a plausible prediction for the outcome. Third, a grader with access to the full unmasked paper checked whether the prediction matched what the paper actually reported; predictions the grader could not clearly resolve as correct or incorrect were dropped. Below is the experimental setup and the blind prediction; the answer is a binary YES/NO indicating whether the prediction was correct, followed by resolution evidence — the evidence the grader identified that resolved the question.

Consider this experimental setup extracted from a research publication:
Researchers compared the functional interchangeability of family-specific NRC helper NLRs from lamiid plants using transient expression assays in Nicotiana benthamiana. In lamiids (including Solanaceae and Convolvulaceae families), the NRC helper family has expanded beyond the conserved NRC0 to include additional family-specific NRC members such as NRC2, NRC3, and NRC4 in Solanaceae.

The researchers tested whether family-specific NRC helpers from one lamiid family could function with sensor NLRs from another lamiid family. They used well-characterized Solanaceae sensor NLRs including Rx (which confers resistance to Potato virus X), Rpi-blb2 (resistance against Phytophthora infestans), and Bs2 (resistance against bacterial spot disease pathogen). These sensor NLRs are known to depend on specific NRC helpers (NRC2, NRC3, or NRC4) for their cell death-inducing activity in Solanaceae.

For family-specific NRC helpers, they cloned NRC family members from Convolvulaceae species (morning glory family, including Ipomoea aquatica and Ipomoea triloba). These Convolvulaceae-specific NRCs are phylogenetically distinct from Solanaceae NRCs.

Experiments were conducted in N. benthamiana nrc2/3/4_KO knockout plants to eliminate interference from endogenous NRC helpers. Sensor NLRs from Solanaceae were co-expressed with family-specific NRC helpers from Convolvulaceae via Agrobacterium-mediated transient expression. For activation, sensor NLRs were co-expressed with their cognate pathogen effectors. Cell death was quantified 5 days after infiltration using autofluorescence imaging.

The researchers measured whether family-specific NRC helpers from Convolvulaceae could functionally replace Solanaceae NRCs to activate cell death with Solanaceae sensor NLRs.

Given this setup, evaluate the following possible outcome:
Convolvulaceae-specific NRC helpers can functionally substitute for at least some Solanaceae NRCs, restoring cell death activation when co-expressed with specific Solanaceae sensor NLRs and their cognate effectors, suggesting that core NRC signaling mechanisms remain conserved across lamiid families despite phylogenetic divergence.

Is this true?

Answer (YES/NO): YES